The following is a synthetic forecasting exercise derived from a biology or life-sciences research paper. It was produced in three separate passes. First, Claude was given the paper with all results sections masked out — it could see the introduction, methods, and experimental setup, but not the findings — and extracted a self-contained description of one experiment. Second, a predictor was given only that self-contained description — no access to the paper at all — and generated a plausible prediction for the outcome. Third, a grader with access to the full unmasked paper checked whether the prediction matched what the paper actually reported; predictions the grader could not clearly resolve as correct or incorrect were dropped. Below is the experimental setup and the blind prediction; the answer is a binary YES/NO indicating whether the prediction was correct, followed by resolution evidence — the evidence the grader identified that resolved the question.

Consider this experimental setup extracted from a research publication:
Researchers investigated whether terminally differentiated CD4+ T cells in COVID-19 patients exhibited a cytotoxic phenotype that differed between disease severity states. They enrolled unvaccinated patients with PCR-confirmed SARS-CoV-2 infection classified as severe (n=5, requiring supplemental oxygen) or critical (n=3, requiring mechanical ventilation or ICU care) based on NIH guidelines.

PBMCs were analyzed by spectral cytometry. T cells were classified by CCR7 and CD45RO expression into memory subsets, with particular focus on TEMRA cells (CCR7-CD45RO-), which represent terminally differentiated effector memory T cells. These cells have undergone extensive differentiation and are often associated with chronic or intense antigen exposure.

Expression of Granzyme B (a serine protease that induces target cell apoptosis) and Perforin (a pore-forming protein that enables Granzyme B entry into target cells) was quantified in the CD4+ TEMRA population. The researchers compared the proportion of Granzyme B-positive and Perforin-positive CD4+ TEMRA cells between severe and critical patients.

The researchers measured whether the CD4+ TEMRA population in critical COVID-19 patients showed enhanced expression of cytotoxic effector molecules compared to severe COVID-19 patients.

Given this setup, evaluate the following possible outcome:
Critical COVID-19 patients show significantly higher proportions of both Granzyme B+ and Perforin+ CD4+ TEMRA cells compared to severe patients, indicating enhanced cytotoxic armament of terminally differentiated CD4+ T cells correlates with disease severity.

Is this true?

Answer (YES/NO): YES